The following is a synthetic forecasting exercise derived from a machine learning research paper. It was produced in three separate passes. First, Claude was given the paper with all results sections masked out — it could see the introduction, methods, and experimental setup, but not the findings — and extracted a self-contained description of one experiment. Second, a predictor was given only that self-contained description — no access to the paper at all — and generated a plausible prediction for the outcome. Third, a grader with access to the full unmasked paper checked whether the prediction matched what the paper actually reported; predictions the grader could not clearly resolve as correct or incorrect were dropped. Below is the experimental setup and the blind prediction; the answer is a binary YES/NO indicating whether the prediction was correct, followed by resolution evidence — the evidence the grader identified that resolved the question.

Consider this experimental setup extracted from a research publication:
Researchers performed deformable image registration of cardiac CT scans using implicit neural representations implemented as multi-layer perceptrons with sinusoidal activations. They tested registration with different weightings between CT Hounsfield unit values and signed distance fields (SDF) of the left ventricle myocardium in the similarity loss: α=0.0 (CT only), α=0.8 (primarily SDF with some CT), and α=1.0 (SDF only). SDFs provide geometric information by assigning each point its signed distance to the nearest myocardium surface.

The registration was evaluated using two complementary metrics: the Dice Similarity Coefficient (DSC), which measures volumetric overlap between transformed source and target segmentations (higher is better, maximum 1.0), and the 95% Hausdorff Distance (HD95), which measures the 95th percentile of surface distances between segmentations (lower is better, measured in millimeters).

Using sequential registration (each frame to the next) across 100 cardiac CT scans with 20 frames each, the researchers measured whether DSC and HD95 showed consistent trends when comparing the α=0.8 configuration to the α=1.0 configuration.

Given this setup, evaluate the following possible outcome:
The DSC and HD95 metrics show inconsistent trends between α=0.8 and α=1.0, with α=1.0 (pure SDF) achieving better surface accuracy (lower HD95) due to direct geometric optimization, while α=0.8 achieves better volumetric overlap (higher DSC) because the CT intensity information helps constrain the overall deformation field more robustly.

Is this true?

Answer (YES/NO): NO